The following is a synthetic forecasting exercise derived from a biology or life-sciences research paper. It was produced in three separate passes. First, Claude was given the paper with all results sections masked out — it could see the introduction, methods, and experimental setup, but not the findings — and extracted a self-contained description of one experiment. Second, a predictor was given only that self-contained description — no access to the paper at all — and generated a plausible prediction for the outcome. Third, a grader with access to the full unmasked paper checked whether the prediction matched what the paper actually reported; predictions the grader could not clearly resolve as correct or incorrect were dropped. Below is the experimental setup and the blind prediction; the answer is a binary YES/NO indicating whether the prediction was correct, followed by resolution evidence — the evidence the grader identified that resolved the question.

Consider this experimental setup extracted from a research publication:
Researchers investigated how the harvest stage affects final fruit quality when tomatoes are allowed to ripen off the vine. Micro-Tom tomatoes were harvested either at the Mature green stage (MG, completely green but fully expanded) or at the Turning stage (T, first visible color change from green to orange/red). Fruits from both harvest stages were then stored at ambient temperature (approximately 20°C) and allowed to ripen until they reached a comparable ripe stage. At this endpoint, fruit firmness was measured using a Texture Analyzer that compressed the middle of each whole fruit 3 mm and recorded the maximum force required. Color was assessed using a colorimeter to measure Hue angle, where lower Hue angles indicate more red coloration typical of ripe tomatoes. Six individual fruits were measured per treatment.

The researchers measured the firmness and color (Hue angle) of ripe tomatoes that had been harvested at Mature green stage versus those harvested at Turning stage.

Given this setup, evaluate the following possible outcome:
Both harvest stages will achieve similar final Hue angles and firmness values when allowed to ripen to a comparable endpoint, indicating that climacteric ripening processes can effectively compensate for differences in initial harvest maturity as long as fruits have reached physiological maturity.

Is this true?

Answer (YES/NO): NO